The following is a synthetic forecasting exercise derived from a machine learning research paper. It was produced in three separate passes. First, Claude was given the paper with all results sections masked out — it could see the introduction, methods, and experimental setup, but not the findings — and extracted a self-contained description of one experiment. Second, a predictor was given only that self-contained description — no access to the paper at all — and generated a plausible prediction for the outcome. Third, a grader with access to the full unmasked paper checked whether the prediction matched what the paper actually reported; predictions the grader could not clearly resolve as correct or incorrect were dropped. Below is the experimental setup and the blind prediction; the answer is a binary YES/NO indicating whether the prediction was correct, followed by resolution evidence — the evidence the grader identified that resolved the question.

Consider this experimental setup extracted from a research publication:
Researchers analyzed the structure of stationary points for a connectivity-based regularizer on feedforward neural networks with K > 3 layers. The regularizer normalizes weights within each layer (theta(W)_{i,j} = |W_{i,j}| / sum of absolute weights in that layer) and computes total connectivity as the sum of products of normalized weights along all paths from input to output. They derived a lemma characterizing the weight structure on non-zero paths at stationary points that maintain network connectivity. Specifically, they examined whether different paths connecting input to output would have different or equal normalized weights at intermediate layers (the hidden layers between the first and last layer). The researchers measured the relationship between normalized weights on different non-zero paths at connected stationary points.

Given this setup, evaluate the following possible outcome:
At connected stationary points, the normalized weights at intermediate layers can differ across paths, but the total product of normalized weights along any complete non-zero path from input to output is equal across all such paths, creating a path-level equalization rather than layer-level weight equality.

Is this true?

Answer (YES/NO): NO